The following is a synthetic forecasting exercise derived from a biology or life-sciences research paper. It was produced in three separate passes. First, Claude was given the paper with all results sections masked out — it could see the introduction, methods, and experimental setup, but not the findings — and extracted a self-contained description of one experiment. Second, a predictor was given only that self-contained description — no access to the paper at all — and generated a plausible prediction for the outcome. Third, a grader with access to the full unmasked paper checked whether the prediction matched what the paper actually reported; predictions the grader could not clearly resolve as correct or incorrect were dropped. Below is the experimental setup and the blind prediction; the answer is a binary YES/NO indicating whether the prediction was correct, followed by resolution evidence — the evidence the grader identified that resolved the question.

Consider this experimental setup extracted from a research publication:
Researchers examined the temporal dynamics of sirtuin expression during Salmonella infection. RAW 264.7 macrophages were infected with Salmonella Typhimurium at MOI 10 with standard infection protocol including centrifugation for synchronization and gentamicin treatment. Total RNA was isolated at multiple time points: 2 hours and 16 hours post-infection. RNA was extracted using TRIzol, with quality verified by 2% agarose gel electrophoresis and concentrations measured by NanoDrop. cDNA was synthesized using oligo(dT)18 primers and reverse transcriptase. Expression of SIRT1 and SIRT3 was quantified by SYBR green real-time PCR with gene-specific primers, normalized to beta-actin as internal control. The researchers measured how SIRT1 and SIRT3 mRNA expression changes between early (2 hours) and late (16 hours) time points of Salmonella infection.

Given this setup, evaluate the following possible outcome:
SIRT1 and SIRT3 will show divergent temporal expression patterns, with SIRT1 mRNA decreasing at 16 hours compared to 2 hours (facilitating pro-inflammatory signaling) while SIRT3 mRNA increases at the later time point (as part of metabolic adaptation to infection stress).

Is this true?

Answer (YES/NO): YES